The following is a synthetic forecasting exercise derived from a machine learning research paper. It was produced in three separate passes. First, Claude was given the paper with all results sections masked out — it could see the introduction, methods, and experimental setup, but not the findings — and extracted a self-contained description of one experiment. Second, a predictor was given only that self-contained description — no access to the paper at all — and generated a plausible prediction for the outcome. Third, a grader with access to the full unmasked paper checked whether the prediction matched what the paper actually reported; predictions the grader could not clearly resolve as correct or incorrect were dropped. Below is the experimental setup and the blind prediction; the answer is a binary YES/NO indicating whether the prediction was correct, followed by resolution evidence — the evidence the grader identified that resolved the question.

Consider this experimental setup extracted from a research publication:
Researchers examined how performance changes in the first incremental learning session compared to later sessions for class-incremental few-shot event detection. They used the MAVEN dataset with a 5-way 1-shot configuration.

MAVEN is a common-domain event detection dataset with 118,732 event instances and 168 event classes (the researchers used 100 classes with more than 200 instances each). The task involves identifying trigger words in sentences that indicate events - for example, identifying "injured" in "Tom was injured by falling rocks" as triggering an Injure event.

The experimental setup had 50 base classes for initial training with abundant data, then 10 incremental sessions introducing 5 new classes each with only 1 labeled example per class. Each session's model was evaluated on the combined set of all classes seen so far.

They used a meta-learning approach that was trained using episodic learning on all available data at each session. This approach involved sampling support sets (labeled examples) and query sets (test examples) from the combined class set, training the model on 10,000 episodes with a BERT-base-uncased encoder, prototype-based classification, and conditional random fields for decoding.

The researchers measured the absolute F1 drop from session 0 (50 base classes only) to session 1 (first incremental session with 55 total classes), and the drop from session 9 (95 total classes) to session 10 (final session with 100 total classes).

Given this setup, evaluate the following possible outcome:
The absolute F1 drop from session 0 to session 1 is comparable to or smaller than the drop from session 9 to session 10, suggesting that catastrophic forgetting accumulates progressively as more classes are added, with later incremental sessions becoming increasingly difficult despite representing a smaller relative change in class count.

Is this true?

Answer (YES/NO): NO